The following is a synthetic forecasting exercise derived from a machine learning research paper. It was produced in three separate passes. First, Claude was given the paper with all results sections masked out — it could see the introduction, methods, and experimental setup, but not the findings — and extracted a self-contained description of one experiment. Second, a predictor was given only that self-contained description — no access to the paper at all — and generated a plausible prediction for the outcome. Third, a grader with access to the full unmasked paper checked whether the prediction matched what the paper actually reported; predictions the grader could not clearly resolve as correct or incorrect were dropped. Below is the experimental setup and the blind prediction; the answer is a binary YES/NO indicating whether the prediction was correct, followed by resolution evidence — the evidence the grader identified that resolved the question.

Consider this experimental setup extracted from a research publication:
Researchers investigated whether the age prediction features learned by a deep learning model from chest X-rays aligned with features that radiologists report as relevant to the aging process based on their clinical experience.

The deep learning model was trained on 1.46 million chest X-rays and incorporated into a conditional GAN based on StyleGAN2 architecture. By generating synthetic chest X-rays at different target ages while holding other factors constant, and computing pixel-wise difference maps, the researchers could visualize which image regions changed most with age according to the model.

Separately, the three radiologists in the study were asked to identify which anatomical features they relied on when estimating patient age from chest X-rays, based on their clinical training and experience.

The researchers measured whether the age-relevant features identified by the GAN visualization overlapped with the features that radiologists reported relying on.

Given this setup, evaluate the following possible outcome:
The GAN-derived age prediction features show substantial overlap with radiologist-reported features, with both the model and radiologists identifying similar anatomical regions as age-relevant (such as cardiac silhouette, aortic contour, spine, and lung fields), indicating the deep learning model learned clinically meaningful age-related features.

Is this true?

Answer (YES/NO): YES